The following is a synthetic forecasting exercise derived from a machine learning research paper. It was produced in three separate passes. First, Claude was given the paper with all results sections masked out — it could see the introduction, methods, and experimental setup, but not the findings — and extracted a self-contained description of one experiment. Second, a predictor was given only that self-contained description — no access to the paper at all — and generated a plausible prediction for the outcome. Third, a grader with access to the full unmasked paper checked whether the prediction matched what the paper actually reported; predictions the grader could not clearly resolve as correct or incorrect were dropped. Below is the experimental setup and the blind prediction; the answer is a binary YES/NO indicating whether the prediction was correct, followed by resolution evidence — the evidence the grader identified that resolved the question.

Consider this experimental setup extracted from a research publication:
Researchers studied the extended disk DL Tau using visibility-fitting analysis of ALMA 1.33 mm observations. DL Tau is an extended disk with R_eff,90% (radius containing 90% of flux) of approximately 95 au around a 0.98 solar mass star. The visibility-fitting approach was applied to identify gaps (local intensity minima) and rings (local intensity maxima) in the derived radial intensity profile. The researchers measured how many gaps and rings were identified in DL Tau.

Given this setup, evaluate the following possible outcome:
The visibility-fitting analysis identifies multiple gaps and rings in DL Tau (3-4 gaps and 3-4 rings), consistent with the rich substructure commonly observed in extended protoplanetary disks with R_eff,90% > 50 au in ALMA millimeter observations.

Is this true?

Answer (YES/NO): NO